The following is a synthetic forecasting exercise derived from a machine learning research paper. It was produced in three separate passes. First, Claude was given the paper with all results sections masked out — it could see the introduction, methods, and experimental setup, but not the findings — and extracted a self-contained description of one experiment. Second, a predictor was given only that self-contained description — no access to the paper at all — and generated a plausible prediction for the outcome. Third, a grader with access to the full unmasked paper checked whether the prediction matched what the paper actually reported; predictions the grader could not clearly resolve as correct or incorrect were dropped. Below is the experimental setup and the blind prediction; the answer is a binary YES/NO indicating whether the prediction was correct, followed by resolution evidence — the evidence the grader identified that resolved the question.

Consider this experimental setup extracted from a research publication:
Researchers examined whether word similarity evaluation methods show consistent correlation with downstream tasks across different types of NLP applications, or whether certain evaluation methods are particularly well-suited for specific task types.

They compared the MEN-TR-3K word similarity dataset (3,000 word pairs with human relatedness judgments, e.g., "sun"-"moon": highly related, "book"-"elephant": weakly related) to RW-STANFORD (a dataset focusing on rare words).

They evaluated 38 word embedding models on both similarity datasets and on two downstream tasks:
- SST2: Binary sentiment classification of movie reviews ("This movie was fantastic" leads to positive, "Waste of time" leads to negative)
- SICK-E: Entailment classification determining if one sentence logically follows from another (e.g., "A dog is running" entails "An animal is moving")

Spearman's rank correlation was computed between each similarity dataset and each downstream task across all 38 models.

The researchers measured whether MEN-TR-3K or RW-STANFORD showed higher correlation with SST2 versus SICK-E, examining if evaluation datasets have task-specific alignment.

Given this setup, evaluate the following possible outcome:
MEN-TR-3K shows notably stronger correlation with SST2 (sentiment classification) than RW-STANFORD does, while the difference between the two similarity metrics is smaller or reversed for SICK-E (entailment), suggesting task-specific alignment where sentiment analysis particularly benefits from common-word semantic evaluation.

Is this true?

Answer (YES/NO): NO